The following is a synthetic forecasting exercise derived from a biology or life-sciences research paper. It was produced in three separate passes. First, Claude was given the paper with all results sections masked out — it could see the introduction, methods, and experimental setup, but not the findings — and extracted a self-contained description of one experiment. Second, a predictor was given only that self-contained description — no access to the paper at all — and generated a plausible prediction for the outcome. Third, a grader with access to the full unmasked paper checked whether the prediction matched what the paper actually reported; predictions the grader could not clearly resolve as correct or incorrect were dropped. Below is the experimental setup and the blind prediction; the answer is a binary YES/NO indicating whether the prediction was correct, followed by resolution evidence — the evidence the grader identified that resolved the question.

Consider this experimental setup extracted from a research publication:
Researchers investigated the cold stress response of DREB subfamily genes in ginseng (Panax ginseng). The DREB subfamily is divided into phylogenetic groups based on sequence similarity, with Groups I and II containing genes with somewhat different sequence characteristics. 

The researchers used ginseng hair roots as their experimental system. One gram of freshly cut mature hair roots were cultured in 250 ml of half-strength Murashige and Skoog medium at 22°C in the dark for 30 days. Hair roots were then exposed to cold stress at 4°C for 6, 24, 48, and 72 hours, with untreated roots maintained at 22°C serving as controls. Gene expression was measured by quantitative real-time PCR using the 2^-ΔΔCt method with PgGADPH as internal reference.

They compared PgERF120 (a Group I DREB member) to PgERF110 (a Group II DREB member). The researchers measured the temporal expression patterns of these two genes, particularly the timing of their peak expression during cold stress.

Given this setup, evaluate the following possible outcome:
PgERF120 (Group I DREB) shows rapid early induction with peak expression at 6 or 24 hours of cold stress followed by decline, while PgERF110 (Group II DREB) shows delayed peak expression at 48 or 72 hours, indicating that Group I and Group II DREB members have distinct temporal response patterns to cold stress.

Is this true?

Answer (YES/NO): NO